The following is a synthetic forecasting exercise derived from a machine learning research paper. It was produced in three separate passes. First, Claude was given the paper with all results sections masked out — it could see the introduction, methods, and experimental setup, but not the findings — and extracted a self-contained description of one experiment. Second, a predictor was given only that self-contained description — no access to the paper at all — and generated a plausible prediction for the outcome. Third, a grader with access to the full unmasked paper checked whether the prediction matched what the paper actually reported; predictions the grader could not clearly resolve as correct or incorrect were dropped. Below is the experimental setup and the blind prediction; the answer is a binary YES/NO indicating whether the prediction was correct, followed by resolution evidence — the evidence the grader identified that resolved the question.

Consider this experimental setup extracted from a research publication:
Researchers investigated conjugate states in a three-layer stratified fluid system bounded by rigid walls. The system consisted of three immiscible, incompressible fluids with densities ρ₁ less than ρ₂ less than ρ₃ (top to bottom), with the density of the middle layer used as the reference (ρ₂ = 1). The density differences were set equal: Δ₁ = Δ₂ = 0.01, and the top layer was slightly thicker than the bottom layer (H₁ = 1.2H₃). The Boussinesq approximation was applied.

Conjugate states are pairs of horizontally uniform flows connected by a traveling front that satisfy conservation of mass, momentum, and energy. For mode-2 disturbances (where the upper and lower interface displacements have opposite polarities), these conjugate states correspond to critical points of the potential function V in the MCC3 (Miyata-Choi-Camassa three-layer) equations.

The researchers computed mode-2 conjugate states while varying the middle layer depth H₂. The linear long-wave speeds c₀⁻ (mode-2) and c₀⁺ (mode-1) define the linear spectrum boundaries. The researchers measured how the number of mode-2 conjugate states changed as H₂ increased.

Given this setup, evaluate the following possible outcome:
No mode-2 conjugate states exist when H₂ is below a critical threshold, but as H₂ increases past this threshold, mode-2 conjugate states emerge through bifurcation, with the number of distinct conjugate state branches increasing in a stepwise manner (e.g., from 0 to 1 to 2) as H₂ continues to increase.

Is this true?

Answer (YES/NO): NO